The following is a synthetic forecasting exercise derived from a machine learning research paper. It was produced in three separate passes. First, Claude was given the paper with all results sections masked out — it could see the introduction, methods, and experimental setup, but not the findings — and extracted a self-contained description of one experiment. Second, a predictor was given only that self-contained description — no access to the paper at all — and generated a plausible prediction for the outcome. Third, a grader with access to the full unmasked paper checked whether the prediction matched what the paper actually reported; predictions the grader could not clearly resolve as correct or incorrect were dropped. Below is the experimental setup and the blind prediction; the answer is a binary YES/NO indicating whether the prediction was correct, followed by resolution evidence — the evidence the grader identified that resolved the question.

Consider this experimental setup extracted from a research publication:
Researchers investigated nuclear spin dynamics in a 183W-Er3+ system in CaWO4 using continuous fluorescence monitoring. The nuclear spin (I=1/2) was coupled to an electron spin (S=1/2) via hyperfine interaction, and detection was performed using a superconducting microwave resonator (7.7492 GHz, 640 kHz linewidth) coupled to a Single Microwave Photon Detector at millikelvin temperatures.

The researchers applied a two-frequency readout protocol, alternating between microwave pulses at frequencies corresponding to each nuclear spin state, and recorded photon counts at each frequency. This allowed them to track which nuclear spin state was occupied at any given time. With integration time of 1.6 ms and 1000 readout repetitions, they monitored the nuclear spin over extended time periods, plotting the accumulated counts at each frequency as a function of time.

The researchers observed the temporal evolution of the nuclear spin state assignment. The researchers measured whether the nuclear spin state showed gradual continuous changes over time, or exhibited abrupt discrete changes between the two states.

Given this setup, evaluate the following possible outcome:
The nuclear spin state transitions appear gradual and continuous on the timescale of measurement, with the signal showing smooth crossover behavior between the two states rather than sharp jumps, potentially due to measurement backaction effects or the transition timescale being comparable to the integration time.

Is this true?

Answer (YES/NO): NO